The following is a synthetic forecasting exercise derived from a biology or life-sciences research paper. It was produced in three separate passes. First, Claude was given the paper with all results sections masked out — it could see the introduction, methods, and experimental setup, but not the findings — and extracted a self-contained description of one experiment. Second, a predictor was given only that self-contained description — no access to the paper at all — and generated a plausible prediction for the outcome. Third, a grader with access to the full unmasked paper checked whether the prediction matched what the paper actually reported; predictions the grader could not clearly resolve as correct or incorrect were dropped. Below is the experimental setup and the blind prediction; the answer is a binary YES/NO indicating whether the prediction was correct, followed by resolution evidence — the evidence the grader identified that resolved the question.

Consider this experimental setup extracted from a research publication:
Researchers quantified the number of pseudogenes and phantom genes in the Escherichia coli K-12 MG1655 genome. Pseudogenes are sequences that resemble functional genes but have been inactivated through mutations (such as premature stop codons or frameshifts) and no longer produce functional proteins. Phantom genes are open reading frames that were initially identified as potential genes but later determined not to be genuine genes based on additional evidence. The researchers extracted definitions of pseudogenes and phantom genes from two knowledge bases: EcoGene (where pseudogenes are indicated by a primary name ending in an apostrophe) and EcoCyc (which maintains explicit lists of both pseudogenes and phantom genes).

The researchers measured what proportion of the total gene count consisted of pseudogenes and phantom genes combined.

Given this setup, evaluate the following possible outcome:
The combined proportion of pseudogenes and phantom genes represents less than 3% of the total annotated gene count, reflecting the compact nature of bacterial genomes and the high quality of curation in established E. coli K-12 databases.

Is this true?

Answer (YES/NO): NO